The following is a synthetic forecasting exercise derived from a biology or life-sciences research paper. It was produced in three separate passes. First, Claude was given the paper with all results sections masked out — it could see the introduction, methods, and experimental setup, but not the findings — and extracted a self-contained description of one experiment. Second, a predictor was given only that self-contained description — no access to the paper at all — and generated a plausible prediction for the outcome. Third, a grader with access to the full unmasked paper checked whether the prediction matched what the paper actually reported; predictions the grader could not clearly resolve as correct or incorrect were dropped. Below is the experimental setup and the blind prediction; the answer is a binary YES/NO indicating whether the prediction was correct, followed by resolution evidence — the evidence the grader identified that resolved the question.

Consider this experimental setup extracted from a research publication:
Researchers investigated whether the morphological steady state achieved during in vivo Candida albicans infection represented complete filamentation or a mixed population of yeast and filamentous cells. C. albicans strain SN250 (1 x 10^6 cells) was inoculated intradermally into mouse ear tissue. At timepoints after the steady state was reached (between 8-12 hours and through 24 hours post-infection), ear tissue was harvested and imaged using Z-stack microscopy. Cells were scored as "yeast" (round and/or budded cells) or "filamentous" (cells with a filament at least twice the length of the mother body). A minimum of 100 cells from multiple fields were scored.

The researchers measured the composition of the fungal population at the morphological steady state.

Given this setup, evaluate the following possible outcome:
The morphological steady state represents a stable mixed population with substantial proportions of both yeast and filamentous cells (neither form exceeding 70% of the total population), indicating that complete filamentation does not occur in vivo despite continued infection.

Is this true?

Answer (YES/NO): NO